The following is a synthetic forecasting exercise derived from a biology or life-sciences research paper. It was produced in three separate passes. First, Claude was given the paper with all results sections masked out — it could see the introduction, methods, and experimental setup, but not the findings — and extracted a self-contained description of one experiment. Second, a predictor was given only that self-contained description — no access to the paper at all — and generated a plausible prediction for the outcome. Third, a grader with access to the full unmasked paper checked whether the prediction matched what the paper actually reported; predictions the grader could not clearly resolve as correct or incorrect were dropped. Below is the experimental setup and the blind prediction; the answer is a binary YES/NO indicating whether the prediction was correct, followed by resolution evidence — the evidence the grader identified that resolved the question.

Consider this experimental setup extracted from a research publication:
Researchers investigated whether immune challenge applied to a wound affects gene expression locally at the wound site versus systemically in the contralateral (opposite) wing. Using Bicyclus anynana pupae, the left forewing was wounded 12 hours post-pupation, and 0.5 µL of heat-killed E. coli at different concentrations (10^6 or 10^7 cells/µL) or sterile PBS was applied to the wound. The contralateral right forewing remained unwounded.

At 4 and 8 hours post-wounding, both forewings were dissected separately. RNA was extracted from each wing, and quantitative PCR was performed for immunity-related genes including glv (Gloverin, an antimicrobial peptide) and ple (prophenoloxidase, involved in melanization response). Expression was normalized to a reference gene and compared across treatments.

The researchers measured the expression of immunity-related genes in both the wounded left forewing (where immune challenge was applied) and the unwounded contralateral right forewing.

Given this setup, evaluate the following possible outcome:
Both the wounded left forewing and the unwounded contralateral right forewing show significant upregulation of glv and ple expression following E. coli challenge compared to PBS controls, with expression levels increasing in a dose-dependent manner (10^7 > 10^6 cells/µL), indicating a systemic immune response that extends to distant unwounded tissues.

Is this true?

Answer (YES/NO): YES